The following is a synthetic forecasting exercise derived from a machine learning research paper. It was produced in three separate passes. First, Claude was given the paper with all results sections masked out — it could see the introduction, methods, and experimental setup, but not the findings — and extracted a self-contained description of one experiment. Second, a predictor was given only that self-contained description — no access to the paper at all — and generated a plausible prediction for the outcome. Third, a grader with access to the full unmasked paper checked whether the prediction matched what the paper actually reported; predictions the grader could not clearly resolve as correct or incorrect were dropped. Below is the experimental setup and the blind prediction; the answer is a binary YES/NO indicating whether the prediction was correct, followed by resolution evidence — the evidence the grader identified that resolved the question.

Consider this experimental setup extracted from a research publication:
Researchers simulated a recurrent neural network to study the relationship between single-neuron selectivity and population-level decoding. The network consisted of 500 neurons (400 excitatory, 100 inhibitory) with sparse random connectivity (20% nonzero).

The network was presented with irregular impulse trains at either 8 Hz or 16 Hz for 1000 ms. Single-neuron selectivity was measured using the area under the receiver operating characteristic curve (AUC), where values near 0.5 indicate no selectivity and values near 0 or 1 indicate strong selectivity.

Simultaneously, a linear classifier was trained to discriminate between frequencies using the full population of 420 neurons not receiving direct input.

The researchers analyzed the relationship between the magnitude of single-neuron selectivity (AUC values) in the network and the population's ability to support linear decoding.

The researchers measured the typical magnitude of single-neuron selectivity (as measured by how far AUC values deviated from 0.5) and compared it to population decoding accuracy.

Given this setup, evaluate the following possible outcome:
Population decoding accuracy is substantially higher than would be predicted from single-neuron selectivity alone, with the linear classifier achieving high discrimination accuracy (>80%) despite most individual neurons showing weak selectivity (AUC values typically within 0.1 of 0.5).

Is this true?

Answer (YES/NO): YES